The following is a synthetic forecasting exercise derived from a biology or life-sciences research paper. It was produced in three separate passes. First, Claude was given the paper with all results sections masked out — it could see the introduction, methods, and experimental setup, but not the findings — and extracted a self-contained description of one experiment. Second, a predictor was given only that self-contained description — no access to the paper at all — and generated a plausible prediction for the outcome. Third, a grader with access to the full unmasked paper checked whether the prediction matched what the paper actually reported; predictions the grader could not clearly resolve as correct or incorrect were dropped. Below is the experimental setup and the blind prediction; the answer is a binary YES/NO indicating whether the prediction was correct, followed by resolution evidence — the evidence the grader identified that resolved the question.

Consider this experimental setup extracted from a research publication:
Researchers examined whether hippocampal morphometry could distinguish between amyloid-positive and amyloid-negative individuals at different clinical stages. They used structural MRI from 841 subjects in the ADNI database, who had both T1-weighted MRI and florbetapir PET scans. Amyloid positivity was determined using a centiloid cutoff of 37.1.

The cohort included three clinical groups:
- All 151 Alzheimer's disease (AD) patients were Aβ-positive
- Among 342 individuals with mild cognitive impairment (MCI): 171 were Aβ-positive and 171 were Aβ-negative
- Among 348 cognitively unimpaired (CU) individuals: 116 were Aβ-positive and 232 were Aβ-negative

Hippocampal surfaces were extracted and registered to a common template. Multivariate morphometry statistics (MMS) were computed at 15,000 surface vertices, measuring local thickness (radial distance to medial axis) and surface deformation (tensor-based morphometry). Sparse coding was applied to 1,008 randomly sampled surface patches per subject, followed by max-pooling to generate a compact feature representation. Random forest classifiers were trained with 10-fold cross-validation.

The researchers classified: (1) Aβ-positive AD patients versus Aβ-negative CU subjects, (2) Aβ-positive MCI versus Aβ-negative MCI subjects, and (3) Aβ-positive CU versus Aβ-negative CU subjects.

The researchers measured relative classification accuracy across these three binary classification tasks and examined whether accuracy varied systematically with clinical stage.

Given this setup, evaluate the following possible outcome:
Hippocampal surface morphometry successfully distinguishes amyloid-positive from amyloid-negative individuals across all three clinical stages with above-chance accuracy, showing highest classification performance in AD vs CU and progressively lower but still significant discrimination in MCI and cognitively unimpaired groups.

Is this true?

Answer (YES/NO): YES